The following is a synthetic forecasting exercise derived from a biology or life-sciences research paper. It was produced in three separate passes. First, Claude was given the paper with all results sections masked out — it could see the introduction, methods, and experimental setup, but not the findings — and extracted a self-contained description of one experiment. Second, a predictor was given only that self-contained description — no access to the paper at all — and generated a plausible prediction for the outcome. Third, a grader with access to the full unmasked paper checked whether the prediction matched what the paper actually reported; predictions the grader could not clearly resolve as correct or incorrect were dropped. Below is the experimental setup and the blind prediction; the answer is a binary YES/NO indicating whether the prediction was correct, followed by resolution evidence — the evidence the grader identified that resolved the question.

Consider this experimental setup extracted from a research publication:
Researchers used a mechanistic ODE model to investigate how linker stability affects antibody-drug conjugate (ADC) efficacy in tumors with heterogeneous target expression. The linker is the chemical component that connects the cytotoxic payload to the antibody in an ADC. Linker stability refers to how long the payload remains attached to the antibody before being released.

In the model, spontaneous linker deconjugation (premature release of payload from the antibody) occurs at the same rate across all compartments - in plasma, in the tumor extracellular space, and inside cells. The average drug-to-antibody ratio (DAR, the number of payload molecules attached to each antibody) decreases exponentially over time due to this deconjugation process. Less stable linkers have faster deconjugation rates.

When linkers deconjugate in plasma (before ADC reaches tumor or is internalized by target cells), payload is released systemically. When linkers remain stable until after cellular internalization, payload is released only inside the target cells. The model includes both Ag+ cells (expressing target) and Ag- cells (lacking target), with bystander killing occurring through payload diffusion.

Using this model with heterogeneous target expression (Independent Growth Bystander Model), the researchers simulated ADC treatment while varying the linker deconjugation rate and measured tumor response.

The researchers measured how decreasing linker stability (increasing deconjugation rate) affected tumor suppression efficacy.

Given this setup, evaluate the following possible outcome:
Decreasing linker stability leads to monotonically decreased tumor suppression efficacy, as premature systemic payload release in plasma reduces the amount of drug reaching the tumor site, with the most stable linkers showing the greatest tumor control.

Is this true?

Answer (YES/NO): NO